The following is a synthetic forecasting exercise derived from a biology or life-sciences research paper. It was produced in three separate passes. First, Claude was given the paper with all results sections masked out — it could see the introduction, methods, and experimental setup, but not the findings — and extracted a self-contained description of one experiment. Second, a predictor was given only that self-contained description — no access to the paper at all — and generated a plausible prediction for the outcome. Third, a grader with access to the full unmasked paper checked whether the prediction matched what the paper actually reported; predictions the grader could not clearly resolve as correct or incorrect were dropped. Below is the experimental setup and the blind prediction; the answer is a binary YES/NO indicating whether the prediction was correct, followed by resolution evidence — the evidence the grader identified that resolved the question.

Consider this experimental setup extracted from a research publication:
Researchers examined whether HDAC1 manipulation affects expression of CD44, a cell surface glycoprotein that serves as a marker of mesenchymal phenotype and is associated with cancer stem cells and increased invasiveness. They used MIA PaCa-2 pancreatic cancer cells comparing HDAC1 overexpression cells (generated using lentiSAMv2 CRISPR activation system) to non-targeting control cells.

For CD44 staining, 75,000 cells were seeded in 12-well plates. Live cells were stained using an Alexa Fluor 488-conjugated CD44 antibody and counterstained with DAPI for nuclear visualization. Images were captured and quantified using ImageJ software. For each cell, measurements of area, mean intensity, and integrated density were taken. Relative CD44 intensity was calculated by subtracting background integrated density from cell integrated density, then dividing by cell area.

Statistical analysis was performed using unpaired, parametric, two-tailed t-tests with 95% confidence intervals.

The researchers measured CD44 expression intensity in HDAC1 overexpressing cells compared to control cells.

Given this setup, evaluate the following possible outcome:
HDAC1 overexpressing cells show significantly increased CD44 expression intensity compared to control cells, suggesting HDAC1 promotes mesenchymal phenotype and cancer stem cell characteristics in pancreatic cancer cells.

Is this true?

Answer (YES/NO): YES